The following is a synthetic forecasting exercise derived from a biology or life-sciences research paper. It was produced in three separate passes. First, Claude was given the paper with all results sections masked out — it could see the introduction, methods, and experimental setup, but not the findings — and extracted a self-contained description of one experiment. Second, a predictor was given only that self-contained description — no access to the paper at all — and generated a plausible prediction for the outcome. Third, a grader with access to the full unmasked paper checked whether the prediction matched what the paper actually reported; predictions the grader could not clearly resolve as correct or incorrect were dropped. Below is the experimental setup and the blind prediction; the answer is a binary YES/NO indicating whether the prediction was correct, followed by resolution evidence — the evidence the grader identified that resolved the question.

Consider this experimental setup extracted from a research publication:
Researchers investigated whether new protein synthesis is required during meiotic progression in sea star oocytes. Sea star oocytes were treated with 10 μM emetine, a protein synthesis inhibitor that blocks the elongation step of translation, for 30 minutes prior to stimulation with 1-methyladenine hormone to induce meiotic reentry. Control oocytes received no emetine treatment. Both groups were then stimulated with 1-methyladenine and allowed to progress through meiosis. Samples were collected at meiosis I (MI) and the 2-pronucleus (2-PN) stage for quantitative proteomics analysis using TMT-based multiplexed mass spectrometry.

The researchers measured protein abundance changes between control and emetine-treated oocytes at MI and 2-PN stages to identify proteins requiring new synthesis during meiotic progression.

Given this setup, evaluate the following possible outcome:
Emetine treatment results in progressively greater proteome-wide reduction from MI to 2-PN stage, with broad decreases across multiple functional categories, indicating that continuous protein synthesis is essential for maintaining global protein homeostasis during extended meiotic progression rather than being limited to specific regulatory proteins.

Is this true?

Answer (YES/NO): NO